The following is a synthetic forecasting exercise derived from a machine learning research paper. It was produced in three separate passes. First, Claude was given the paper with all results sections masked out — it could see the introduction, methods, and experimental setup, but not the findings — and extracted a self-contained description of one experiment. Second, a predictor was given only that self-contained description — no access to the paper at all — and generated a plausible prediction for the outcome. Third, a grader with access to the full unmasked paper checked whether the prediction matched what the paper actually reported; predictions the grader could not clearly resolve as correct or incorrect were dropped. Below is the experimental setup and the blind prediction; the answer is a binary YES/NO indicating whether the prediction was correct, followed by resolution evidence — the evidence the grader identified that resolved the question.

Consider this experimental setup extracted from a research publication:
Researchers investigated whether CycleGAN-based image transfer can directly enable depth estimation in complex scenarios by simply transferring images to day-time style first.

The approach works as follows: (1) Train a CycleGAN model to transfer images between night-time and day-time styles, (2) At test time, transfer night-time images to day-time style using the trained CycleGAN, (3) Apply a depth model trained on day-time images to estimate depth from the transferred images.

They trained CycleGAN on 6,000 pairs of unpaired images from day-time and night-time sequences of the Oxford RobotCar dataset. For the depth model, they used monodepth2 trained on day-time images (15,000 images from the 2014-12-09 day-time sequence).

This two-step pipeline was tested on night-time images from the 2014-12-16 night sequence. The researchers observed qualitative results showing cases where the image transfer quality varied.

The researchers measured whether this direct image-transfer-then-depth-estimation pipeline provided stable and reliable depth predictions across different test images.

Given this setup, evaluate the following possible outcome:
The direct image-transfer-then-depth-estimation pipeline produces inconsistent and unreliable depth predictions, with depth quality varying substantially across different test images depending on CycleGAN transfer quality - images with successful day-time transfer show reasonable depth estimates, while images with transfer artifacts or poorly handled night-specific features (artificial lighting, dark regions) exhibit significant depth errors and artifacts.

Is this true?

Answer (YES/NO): YES